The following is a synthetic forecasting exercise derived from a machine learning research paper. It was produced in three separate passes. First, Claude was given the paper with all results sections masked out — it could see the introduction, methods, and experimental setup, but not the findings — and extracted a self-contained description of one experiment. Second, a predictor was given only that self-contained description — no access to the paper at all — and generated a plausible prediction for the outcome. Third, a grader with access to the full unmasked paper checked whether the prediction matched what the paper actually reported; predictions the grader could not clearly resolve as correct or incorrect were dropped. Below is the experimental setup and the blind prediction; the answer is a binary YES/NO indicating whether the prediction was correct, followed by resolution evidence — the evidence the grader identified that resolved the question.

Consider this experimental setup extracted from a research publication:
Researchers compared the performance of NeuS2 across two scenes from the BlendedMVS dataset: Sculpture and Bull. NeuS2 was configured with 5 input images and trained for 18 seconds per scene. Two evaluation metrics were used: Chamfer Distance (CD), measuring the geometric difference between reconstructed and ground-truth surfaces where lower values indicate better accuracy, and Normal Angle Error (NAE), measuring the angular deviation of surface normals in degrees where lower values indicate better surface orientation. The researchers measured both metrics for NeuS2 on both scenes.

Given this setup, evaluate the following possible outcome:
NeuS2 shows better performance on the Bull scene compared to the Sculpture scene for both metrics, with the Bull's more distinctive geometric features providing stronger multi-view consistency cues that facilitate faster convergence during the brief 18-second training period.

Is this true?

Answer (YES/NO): NO